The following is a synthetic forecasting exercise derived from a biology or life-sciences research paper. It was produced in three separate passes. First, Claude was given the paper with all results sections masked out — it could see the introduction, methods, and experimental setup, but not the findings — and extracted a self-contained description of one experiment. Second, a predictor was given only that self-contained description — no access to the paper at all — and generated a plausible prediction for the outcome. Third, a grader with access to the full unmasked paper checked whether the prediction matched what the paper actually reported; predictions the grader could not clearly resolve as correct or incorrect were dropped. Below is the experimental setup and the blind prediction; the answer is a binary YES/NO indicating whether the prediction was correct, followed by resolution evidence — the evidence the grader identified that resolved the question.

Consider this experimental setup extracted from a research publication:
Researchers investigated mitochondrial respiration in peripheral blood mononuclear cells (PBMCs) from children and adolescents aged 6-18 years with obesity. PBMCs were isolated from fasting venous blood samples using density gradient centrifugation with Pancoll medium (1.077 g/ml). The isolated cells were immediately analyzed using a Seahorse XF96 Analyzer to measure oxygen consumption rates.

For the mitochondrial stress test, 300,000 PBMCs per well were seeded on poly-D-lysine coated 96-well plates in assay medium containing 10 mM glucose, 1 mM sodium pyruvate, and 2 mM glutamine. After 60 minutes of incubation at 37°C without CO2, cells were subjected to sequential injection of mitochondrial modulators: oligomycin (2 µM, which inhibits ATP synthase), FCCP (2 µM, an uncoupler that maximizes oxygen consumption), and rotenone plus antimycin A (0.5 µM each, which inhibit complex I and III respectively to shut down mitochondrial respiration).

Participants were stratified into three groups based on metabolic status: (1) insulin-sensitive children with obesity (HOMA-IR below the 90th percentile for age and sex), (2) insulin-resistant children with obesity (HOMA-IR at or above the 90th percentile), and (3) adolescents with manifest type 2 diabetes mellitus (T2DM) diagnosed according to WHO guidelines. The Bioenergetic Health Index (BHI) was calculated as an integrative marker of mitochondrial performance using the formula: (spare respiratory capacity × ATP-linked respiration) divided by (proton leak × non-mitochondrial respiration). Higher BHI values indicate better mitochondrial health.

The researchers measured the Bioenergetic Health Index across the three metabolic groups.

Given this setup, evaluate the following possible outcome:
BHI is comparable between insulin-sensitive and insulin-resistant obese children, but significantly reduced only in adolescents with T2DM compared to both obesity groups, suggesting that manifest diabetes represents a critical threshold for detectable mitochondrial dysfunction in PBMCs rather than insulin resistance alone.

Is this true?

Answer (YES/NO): YES